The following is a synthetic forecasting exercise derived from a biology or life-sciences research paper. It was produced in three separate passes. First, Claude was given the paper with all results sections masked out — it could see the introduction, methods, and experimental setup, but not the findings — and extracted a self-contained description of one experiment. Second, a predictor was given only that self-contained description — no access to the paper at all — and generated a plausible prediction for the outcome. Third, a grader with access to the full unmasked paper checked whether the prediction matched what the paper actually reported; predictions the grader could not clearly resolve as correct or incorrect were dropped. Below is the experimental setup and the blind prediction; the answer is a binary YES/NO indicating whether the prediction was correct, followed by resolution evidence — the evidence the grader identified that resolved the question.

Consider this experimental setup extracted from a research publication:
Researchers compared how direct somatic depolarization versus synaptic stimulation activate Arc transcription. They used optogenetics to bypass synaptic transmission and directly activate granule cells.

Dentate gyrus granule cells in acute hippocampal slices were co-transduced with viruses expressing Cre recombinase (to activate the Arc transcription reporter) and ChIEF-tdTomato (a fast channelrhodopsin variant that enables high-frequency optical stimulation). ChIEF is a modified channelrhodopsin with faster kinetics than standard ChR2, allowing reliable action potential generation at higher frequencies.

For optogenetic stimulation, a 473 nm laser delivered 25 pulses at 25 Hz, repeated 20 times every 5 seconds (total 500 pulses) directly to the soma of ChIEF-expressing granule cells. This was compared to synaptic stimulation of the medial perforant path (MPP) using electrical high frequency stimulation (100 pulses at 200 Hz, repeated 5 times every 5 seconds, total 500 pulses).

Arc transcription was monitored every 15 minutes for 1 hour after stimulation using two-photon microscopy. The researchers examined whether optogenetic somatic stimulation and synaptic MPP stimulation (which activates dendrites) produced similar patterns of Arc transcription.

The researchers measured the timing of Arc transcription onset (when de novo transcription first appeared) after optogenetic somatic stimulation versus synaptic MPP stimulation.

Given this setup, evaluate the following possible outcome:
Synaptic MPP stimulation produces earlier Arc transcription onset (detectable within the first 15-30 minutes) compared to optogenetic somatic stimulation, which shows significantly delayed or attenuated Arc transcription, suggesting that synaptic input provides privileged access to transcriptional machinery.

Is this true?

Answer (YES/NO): NO